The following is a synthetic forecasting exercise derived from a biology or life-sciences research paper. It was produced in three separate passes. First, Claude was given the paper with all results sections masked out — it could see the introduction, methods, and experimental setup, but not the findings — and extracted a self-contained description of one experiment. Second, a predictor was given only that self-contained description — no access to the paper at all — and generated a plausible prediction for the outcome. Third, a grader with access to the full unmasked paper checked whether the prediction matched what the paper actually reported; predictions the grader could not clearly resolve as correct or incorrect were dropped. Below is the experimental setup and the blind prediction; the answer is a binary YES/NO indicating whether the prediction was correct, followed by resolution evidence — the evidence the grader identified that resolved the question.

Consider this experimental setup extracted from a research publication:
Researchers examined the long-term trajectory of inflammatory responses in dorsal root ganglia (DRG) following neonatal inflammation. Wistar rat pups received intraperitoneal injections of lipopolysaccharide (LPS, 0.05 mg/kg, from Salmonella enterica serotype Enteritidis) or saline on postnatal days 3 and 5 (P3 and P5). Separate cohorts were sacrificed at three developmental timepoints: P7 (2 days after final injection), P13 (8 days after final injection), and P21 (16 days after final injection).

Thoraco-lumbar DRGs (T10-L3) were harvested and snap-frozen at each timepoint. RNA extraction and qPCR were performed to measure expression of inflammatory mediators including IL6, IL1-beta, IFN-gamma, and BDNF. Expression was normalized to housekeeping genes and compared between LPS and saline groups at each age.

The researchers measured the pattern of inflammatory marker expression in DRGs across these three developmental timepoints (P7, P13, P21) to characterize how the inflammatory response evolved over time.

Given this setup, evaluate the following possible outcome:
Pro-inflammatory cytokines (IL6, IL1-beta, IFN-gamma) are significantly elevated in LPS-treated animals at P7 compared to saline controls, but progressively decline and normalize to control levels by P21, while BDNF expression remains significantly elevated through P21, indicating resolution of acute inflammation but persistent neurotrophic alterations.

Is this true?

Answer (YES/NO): NO